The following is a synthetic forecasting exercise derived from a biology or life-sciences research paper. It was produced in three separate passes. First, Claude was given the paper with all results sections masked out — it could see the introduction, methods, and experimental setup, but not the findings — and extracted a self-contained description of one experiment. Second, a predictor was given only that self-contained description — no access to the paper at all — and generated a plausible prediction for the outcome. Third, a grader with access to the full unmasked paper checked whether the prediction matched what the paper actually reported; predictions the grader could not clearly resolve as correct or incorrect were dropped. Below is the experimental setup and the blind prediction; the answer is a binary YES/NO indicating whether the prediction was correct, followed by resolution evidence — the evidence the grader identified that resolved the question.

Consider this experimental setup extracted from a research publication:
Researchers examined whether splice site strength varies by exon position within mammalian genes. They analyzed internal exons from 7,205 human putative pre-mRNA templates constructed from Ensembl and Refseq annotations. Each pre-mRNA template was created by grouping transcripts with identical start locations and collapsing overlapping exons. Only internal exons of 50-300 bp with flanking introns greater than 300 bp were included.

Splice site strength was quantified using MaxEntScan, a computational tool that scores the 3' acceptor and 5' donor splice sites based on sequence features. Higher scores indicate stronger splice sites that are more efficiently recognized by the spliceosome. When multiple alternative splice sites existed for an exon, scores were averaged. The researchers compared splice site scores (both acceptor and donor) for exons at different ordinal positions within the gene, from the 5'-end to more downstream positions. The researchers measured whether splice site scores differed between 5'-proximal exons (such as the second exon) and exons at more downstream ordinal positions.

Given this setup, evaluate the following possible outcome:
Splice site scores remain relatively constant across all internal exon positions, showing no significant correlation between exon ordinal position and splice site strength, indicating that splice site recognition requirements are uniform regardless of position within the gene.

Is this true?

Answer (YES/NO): YES